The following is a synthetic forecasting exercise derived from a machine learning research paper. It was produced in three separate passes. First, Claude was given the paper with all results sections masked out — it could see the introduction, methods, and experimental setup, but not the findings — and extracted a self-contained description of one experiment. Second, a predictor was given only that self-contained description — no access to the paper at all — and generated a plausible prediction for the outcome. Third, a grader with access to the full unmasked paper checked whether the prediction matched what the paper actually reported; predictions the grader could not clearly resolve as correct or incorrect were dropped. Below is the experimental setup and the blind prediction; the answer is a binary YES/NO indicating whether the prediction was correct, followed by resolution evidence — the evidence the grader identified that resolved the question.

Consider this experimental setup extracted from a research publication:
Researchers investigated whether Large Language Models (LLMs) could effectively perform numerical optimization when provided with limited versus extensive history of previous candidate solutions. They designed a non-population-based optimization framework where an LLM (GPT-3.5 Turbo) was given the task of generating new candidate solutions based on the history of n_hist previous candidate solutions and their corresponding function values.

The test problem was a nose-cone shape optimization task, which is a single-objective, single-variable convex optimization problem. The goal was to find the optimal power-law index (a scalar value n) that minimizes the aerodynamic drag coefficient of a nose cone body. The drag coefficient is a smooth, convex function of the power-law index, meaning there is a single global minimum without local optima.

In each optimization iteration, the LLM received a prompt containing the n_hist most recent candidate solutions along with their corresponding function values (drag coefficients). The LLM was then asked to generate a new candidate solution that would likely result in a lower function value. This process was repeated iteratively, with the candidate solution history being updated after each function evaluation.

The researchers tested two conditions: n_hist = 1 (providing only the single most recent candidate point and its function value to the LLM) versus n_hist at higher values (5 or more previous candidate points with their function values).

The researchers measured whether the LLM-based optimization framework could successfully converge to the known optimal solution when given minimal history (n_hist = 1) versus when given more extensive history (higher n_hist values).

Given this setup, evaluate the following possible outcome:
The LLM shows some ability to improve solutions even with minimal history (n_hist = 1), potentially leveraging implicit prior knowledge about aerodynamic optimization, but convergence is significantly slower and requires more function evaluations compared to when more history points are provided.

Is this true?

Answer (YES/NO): NO